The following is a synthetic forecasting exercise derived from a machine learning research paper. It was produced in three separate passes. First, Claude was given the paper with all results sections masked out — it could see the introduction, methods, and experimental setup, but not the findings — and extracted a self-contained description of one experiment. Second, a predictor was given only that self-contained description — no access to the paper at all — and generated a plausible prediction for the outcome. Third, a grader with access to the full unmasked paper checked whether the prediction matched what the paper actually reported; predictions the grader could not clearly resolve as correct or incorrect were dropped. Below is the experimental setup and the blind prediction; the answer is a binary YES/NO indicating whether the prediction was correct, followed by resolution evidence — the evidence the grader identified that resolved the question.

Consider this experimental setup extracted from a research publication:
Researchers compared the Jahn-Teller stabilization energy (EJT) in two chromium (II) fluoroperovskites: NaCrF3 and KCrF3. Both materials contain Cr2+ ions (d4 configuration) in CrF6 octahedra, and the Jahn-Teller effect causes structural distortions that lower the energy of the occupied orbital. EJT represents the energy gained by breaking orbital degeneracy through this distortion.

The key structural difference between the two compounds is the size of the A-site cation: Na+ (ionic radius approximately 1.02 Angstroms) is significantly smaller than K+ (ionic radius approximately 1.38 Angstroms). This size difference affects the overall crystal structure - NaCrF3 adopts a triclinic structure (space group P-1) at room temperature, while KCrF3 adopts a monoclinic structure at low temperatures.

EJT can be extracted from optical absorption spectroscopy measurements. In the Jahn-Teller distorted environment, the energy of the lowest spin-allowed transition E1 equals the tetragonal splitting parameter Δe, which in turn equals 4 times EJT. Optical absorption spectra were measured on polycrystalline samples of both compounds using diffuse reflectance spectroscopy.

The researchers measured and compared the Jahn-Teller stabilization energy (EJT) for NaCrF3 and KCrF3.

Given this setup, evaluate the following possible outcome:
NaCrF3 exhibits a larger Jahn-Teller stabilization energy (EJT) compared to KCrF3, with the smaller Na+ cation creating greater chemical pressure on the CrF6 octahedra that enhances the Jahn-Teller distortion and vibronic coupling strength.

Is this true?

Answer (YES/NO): YES